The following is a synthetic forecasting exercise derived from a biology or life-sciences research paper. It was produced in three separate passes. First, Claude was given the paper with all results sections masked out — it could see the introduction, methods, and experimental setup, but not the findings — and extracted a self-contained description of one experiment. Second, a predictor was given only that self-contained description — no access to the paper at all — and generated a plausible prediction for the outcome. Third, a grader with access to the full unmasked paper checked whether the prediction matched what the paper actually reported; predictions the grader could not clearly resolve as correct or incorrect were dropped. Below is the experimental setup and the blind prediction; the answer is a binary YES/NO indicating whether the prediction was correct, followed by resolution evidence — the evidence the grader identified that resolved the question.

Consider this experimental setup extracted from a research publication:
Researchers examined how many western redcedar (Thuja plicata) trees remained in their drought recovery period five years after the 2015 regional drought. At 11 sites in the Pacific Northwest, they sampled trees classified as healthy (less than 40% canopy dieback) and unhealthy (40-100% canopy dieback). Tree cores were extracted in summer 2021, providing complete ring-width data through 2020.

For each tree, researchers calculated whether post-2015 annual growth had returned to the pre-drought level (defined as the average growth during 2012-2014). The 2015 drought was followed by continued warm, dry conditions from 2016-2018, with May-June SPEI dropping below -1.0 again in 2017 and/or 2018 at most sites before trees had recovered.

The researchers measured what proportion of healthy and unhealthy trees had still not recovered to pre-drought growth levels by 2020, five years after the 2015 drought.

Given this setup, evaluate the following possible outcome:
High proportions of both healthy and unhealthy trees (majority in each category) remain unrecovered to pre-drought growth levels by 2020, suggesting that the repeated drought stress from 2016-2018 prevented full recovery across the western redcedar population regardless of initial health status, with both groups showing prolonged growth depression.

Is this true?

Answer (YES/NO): NO